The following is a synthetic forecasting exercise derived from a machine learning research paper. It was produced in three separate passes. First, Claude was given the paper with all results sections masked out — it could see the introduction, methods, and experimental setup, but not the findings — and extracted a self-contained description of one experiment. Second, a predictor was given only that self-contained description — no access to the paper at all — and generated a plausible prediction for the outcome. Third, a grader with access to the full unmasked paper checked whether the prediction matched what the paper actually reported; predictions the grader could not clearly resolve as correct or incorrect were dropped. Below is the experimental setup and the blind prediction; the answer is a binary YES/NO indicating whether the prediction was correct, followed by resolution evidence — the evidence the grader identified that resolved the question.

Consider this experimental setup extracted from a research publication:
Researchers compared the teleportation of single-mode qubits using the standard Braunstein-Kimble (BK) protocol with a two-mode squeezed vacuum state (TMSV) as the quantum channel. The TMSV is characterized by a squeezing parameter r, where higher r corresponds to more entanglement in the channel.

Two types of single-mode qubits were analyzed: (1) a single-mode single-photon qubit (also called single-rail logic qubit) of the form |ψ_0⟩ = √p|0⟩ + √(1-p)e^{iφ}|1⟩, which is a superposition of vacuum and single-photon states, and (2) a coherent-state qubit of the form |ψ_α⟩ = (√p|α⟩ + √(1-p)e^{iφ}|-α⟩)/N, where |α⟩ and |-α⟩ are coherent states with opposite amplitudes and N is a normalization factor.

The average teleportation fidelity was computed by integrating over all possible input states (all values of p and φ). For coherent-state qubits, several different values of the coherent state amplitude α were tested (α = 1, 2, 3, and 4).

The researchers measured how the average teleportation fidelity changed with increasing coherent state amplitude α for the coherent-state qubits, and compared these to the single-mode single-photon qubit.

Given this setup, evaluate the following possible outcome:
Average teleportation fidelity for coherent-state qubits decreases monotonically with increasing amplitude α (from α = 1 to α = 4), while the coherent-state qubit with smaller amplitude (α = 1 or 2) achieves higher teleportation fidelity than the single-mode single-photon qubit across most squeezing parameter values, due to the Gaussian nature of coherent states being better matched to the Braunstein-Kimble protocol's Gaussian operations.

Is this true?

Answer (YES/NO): NO